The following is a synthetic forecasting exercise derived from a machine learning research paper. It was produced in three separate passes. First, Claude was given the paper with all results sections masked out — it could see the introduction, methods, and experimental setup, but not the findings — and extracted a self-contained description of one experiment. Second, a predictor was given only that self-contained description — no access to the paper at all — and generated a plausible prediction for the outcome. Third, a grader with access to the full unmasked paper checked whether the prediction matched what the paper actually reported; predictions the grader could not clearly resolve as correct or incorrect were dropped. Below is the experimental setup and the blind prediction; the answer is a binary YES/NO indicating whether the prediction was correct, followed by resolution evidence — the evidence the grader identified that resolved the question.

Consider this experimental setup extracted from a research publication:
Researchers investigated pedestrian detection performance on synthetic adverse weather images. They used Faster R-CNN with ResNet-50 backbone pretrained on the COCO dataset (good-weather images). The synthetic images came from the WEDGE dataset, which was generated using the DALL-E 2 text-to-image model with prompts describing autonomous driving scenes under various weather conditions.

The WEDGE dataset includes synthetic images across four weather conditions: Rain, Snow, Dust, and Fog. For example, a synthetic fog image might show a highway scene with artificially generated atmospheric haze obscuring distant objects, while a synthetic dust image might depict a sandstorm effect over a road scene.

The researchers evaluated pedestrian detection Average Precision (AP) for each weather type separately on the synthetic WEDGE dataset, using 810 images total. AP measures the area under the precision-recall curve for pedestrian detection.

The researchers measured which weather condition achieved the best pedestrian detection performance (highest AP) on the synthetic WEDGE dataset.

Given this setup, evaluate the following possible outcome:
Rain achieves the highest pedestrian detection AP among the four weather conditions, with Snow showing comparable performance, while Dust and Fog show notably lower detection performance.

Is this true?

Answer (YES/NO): NO